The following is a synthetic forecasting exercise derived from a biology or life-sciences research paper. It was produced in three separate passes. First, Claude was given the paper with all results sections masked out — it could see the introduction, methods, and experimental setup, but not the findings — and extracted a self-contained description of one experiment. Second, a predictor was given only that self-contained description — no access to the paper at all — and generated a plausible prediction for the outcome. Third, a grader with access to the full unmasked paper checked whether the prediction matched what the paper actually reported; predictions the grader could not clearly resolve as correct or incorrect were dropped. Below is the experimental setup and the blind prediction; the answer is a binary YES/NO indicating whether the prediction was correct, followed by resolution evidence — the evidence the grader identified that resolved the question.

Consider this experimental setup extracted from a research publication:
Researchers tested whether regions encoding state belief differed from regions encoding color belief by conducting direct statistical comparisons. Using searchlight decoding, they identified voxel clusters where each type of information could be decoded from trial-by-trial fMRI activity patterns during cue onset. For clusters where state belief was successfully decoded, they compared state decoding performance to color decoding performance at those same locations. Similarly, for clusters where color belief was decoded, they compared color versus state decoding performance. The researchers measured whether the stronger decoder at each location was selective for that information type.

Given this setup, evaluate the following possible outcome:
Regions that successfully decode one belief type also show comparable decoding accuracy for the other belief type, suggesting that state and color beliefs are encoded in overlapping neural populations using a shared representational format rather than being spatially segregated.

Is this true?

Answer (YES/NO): NO